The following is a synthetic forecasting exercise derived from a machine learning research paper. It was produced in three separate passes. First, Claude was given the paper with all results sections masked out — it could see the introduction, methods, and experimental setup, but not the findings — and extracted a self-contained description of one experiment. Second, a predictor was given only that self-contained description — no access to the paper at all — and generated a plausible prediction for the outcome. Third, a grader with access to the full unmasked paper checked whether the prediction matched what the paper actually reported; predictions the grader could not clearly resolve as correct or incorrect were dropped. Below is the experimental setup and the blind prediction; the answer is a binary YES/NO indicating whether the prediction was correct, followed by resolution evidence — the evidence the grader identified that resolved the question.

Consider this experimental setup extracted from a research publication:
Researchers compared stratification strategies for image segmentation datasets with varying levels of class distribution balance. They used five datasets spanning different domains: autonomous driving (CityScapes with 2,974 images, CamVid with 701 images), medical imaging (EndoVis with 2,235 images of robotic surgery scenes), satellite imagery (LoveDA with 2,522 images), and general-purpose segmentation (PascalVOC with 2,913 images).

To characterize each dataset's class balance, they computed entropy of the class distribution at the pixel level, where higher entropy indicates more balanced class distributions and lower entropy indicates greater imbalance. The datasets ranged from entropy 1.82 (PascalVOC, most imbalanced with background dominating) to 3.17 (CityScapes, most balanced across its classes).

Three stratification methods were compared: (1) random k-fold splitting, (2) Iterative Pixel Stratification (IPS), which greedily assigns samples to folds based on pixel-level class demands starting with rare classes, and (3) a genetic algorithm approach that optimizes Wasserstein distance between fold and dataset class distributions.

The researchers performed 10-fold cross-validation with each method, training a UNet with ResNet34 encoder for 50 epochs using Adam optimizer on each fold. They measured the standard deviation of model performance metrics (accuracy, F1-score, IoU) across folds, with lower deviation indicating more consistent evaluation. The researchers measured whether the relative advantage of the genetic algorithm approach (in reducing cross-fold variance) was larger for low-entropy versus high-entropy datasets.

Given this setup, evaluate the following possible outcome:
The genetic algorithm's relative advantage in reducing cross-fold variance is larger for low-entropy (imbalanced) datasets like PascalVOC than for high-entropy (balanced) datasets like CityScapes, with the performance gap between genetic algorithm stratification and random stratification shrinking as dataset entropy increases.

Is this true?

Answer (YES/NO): YES